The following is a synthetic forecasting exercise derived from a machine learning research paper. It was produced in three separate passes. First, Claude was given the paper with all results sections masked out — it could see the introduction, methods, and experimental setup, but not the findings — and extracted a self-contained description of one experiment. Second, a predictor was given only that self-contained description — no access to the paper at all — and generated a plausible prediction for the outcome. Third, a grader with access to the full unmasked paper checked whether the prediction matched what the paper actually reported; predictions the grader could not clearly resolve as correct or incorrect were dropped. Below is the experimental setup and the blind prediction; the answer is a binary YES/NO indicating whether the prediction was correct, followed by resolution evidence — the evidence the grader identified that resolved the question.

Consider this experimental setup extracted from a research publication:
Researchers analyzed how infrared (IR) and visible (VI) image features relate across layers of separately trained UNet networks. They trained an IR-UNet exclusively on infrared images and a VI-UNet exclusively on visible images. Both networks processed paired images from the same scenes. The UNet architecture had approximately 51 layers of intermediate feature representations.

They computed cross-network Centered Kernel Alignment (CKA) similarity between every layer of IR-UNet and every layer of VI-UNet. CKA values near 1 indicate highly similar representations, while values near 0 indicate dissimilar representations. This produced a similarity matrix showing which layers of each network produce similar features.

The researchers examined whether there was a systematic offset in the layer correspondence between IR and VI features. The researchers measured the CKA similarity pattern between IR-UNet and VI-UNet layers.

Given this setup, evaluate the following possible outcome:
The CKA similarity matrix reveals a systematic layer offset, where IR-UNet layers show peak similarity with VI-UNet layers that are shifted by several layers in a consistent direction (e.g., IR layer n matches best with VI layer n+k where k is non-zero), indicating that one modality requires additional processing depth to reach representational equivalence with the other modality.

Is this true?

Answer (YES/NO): YES